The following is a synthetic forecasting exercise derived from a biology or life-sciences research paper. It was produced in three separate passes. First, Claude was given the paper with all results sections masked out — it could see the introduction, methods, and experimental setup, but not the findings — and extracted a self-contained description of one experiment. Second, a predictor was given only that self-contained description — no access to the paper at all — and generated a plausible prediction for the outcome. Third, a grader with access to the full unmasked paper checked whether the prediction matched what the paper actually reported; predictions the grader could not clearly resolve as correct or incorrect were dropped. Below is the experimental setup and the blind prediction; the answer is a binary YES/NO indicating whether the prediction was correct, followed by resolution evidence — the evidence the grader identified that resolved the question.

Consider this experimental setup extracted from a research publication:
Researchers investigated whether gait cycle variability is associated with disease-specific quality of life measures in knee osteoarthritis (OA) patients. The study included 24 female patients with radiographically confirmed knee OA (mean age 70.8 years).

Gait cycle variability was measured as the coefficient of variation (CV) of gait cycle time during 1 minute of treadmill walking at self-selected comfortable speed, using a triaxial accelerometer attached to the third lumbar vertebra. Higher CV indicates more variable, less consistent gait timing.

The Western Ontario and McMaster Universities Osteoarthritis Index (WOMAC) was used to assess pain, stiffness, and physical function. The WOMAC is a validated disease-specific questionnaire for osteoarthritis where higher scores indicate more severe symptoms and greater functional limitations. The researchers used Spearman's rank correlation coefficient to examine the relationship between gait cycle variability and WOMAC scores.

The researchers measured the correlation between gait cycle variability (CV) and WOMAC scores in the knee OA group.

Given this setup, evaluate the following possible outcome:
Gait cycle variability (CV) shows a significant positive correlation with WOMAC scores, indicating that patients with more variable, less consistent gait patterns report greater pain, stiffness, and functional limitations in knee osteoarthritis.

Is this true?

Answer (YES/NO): YES